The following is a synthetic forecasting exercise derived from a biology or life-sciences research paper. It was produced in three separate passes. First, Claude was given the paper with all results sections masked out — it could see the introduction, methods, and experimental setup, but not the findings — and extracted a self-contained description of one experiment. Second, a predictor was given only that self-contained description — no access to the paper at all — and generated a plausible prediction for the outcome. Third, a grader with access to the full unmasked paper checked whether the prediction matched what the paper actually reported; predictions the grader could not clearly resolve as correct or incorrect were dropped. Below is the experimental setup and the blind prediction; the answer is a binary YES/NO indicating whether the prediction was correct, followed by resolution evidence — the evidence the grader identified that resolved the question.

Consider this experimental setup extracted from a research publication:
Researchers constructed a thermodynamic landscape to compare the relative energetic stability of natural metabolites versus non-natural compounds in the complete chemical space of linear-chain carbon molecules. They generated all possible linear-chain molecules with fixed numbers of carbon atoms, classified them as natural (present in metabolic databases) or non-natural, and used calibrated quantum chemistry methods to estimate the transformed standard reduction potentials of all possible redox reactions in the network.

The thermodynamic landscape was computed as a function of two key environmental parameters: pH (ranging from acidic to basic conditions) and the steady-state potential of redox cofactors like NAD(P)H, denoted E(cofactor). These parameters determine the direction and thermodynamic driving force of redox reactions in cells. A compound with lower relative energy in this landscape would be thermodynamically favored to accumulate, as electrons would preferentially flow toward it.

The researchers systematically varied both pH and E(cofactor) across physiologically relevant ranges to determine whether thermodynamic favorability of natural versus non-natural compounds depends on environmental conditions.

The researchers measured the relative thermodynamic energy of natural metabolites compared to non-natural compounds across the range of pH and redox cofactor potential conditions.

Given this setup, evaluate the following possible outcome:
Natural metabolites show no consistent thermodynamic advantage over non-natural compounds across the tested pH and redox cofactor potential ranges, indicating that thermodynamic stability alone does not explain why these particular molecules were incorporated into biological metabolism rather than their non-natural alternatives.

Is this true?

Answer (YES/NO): NO